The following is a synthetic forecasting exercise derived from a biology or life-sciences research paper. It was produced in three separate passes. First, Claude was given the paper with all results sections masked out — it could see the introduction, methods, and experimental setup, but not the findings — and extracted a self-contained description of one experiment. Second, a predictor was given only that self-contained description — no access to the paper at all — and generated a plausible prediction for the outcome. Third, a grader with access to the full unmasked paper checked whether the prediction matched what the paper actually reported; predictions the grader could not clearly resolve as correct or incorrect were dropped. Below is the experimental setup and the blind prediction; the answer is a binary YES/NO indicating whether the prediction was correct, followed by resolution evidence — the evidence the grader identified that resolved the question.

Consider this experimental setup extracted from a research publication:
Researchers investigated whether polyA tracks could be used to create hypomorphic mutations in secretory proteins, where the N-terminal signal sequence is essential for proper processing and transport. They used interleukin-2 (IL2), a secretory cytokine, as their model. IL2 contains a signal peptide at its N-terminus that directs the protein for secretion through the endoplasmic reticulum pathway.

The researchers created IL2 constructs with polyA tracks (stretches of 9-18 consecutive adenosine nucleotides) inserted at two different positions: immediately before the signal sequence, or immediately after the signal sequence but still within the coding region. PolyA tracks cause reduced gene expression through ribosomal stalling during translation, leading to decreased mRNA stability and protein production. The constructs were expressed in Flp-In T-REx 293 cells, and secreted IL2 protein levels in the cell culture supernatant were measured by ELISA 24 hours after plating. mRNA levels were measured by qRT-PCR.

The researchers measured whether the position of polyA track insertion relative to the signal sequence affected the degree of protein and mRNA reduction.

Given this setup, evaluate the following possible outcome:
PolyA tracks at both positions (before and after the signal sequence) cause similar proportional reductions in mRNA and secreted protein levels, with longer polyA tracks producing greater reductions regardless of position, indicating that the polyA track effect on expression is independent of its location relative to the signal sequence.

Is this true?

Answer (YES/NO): YES